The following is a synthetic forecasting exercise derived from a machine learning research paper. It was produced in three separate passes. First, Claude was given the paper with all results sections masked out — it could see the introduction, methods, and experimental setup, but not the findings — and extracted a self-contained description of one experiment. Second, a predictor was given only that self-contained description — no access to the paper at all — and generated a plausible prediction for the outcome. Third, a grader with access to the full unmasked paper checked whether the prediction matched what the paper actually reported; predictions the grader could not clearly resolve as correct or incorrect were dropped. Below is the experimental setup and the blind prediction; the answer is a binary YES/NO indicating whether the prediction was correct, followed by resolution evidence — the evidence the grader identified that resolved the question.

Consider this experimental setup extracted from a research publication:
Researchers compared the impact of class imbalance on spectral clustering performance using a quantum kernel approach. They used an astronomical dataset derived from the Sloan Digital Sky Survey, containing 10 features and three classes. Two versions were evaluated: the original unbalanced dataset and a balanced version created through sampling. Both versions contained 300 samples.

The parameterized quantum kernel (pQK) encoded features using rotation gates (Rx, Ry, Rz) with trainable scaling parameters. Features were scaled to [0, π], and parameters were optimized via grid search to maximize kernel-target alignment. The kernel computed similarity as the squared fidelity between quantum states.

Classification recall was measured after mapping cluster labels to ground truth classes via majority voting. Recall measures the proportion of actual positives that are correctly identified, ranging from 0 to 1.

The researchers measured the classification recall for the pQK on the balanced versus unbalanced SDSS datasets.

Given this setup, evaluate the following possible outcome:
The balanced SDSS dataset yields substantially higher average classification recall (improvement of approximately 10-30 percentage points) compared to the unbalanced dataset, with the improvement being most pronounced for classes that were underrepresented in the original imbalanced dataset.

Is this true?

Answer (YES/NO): NO